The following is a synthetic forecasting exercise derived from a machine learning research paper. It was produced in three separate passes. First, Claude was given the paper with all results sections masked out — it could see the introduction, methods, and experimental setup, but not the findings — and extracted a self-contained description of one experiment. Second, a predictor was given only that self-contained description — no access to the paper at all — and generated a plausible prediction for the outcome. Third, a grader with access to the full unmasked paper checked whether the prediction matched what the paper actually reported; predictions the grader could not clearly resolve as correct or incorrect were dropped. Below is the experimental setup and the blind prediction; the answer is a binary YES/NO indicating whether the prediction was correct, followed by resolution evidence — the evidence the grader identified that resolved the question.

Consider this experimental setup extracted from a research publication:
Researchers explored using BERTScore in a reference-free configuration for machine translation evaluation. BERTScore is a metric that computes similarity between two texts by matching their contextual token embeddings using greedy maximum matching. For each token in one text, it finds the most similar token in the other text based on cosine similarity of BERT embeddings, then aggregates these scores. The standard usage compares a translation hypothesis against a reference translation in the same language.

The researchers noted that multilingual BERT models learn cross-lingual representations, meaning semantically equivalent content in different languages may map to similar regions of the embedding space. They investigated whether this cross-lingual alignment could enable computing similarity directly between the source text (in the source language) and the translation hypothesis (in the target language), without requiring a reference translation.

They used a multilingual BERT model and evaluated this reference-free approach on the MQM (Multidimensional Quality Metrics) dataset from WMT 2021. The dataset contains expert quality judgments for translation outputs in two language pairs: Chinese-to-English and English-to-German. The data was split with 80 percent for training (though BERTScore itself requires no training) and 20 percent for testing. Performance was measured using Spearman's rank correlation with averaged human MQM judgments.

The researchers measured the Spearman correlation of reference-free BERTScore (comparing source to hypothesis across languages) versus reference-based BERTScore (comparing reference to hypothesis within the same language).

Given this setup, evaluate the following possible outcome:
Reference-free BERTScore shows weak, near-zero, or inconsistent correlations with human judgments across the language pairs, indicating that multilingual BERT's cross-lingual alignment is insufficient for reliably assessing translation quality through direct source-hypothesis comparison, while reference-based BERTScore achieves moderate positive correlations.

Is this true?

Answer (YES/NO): NO